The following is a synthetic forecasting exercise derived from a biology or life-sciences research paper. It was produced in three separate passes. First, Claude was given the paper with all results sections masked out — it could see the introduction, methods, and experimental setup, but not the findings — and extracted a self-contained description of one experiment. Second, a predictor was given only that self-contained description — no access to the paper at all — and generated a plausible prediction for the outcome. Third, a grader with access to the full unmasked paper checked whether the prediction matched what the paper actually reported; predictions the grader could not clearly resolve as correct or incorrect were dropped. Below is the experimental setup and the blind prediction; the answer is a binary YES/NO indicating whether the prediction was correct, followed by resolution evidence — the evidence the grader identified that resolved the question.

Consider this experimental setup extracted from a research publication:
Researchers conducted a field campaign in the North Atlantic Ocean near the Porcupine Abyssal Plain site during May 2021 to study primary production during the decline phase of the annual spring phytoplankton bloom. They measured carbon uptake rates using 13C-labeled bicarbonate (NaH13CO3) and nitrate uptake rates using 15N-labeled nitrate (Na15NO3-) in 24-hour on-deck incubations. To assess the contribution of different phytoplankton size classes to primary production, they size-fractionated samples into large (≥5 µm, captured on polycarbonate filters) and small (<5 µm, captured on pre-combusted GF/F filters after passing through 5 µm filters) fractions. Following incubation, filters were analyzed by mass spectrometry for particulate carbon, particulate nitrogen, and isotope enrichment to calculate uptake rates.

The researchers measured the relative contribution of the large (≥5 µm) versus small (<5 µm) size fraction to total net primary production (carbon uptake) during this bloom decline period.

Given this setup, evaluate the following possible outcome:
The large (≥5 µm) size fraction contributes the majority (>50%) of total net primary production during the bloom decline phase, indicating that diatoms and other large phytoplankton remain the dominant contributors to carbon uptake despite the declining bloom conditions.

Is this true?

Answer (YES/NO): YES